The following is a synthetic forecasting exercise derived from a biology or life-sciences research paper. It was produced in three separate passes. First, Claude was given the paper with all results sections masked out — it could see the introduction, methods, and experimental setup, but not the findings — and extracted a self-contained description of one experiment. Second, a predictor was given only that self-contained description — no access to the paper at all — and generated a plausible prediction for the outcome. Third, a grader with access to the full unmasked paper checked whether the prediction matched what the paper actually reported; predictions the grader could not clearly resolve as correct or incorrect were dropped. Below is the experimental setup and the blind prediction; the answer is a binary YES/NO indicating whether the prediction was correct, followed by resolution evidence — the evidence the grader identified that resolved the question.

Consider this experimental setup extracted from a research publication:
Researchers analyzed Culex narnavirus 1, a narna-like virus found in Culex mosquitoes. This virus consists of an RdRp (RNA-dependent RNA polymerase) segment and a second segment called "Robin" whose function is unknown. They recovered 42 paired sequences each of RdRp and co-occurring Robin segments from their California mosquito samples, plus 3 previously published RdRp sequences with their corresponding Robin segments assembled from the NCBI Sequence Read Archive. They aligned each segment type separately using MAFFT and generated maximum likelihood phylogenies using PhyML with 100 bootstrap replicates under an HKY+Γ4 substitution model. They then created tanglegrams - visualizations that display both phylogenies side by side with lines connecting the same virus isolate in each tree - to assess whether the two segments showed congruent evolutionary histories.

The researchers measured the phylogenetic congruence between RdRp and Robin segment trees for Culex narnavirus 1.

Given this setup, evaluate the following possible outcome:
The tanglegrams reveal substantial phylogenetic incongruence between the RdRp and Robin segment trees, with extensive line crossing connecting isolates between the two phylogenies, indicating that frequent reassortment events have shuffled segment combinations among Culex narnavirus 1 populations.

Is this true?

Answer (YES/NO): NO